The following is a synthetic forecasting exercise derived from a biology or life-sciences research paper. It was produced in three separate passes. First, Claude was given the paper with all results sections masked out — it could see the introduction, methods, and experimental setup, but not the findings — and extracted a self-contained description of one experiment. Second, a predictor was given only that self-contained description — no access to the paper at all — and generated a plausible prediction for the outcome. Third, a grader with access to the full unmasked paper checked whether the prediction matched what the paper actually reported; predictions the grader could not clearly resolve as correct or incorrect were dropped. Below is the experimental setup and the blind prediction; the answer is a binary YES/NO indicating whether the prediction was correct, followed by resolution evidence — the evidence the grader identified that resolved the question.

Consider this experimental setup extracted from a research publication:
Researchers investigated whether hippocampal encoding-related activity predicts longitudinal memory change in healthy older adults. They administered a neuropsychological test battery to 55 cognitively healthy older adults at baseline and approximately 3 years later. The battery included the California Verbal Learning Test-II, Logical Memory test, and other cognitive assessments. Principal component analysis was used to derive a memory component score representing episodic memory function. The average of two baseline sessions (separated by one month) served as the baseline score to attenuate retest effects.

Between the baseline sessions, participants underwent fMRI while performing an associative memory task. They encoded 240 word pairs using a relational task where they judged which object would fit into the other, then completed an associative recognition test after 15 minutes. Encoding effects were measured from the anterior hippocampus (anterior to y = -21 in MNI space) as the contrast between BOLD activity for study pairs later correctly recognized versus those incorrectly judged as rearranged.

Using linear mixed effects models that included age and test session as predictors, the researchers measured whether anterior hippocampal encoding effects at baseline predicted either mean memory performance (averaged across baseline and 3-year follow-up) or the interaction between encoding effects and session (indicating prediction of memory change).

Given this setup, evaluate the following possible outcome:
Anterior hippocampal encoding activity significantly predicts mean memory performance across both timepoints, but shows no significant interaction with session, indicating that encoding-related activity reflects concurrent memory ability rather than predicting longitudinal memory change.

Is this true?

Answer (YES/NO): YES